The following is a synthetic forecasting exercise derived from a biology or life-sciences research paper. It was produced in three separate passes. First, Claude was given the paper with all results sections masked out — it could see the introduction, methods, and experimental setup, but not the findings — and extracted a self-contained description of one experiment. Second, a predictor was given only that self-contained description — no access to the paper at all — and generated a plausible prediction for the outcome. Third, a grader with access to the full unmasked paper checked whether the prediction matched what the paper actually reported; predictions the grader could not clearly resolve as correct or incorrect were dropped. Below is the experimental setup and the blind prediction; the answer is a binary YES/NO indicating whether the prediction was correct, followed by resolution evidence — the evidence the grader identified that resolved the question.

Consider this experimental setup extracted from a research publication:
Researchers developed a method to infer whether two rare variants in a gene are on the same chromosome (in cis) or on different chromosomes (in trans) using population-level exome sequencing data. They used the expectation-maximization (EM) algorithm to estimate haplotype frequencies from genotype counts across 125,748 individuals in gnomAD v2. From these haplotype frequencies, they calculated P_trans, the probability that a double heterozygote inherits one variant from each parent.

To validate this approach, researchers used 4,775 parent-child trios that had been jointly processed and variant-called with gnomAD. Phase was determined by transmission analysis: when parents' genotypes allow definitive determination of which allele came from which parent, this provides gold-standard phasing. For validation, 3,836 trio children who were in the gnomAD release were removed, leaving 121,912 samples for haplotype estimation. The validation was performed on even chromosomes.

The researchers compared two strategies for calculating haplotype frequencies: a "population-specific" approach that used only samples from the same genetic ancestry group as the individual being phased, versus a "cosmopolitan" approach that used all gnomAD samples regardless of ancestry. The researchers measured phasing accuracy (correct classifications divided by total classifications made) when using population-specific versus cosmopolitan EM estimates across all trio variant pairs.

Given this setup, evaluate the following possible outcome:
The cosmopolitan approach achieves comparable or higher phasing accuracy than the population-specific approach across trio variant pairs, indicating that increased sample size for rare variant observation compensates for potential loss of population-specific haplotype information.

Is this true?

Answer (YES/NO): NO